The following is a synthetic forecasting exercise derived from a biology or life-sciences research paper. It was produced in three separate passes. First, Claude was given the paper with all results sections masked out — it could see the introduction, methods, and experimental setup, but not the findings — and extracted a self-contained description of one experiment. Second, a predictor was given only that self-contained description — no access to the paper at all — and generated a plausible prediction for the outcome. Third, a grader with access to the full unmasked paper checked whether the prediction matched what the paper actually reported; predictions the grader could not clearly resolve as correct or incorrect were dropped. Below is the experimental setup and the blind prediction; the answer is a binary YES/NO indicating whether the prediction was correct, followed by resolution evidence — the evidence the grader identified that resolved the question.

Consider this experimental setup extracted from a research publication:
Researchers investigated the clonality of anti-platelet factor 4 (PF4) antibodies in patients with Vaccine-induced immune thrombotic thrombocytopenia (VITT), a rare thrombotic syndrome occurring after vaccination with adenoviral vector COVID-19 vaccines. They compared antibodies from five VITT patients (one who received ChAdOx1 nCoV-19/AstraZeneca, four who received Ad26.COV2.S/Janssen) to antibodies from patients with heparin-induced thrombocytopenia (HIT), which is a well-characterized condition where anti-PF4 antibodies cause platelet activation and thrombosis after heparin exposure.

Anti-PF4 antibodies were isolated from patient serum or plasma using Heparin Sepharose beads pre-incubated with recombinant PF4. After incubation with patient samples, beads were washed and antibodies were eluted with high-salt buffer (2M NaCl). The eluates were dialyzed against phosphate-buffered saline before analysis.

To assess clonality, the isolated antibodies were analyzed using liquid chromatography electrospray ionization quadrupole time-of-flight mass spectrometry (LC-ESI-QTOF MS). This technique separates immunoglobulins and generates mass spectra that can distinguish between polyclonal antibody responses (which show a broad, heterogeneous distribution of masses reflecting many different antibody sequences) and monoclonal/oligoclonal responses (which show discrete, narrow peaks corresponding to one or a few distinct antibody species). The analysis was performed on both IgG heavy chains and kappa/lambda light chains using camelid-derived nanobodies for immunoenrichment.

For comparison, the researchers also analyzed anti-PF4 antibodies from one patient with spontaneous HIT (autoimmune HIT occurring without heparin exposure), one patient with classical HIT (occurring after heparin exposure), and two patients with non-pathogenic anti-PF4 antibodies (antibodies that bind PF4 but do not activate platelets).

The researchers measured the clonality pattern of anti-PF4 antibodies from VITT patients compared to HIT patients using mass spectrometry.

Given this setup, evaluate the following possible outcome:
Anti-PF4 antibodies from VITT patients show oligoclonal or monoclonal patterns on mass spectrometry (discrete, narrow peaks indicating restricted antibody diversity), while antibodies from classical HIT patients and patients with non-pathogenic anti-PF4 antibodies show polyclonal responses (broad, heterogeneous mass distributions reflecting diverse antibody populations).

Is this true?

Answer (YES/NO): NO